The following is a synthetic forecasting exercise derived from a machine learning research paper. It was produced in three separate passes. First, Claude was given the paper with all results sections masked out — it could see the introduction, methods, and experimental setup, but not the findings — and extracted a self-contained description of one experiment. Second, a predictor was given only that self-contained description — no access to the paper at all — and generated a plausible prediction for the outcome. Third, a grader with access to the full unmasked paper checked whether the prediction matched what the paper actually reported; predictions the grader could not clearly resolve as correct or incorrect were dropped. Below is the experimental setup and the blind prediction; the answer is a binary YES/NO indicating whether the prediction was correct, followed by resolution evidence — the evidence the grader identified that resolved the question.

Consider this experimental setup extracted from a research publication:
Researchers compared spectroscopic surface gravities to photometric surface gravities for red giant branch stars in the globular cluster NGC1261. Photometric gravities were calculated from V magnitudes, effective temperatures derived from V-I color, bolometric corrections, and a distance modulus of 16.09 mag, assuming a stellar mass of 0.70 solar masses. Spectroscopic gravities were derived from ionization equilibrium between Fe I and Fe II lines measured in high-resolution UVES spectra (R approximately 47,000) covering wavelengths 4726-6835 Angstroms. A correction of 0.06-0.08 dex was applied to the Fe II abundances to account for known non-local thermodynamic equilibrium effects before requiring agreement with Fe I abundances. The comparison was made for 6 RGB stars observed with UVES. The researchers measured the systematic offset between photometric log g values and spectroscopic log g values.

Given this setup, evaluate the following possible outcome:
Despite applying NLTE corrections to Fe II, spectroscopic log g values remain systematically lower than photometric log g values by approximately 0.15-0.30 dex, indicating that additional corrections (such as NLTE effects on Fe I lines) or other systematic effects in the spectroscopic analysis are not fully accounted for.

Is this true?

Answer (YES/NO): NO